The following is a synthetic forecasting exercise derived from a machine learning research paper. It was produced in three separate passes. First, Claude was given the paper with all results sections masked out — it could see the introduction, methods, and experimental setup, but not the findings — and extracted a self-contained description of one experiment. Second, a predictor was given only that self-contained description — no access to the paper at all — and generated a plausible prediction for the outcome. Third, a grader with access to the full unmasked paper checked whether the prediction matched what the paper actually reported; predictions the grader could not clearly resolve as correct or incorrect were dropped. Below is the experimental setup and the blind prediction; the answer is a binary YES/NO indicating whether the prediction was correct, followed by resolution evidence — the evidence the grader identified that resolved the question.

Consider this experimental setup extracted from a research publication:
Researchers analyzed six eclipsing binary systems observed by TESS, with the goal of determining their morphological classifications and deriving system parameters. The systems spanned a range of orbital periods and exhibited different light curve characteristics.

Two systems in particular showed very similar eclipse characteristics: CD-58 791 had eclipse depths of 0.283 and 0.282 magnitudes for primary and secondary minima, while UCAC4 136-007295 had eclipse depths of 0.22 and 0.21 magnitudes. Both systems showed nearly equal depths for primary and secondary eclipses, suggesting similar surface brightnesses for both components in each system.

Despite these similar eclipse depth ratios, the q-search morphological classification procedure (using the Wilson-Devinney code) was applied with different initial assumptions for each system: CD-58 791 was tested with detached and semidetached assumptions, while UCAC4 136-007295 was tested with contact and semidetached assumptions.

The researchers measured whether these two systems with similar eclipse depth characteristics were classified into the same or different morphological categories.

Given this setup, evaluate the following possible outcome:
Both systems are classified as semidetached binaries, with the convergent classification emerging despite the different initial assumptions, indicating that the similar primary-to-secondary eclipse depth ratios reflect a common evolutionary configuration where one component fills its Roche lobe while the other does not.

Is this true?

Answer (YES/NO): NO